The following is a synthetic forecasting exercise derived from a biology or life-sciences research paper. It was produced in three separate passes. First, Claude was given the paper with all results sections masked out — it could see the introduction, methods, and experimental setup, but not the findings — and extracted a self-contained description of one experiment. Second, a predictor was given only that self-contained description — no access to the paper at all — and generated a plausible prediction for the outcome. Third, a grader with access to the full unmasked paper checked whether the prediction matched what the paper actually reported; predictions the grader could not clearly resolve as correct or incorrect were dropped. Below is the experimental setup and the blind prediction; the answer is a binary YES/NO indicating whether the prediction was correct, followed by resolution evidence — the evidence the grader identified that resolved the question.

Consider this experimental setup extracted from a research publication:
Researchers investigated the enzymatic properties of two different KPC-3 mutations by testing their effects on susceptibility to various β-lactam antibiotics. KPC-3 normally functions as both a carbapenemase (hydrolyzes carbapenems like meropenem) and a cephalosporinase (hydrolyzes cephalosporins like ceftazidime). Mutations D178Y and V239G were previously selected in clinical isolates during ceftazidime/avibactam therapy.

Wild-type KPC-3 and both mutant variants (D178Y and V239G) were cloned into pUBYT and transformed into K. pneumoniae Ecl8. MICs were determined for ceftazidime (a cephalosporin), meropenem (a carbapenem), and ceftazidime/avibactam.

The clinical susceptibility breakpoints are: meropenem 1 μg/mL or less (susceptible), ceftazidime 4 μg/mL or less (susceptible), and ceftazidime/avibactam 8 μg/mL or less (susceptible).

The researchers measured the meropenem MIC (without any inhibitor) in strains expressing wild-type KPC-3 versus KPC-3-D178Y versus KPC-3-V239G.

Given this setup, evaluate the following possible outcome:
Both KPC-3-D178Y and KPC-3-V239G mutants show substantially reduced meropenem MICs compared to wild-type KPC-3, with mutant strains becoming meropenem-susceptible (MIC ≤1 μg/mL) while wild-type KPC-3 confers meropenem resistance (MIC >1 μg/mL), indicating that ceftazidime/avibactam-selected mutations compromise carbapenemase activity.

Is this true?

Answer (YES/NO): NO